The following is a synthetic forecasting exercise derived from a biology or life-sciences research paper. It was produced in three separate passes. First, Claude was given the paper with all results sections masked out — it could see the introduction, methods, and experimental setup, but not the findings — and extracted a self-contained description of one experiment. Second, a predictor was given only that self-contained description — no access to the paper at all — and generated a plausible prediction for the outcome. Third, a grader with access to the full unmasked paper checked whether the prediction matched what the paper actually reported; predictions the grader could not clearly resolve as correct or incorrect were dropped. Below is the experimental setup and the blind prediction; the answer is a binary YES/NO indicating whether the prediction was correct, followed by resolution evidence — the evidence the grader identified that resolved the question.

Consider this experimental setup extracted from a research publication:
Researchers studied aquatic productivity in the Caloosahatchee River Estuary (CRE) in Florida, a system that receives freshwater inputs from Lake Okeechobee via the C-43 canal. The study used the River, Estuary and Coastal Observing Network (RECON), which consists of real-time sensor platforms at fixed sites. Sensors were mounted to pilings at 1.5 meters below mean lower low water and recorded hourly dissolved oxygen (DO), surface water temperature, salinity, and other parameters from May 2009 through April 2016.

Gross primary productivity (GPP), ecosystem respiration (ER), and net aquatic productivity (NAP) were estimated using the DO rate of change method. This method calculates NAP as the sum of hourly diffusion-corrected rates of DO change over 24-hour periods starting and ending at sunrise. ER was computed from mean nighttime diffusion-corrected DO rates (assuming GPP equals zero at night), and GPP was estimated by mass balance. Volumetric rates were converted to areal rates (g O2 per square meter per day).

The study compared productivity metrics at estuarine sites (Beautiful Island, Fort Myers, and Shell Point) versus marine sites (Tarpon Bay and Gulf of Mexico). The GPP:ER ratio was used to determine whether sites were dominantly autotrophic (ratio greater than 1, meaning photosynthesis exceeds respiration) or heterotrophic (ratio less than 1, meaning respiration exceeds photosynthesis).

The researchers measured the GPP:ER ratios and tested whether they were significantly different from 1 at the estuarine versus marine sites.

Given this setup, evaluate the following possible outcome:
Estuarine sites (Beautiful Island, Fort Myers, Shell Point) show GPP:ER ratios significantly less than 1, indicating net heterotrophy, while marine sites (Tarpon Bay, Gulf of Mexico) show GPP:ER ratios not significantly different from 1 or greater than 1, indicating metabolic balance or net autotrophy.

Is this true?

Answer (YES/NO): NO